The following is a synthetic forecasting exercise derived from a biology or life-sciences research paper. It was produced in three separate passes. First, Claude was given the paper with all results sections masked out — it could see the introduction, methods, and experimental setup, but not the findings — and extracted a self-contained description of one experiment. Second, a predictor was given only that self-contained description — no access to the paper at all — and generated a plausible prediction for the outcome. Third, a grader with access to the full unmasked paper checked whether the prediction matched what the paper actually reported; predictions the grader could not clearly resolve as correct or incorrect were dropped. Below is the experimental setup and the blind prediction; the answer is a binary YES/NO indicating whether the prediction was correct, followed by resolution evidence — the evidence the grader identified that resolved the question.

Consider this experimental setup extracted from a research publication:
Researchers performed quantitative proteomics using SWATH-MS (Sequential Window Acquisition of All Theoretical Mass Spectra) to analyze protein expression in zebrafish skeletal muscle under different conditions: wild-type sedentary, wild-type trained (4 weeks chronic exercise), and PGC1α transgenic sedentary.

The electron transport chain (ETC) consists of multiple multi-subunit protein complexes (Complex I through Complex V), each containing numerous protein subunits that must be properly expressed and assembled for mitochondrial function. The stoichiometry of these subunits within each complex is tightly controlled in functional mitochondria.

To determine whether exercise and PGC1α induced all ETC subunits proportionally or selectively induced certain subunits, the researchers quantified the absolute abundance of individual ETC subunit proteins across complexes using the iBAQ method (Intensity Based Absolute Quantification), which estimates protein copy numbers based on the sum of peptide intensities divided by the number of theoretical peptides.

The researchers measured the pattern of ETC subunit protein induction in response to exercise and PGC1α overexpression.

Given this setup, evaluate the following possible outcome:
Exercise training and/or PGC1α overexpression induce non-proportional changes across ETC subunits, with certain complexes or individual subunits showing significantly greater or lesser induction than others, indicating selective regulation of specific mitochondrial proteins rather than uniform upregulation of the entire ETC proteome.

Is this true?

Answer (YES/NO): NO